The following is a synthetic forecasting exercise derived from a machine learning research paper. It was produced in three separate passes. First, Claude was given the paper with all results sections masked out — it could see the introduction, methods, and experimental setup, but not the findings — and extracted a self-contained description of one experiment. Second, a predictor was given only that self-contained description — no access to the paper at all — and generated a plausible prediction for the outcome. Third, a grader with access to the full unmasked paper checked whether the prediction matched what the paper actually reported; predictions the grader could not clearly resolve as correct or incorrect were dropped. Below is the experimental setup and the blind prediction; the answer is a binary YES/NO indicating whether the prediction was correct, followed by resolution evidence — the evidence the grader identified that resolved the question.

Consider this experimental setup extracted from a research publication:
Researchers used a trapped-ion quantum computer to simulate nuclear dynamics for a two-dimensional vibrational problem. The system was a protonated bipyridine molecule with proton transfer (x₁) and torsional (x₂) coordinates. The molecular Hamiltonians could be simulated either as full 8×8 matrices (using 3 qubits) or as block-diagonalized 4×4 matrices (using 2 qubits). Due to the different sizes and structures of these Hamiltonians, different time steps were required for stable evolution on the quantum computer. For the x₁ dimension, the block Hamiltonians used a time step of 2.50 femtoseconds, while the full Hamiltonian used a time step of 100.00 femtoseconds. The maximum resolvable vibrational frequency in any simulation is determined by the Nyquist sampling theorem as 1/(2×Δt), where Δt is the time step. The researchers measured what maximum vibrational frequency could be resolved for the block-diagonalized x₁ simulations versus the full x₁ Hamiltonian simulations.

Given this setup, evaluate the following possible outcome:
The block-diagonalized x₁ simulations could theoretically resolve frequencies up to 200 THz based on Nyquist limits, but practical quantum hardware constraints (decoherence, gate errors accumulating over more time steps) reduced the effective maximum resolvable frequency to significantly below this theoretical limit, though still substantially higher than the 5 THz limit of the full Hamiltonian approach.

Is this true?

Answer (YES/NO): NO